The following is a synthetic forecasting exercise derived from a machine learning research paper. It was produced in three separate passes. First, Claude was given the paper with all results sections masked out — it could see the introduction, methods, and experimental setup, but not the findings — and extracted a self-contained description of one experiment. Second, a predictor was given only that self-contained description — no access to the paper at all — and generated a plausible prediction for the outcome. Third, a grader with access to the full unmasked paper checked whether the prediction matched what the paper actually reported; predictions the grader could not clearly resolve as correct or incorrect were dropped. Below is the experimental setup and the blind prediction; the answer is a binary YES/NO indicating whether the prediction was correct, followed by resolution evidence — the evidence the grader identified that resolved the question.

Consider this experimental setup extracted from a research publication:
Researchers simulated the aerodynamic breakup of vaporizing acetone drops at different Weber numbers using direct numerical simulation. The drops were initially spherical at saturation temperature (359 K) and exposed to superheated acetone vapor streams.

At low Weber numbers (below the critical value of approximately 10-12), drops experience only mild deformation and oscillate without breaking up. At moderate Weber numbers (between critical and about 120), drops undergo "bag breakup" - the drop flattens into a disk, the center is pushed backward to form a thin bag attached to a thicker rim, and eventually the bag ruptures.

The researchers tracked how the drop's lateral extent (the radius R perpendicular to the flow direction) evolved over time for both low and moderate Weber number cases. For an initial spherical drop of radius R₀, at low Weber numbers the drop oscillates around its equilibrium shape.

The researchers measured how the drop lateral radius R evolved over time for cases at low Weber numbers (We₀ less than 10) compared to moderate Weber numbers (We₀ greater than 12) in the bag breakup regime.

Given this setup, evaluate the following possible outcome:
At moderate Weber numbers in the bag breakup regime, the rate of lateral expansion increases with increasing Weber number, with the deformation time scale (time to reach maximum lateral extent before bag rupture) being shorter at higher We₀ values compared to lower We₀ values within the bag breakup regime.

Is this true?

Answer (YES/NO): YES